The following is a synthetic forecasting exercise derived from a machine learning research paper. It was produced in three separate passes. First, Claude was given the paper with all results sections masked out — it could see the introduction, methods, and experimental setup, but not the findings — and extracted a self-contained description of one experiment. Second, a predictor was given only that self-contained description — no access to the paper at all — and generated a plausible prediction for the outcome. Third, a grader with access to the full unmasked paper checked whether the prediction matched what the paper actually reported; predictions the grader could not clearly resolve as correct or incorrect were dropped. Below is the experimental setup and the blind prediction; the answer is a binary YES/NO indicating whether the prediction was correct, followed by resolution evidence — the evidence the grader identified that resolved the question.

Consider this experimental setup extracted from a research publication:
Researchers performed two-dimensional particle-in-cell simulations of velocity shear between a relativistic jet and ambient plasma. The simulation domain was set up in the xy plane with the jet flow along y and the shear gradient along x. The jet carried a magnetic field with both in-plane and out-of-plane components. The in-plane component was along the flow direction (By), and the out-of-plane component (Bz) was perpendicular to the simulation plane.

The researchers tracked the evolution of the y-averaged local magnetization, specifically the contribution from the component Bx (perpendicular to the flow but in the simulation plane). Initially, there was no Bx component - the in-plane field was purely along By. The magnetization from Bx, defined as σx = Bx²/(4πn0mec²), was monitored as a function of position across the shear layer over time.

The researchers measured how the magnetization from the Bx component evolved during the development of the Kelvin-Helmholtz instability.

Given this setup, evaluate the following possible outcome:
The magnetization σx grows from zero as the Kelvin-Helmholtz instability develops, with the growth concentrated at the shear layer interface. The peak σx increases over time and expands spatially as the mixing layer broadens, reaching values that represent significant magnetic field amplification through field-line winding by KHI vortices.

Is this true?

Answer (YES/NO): YES